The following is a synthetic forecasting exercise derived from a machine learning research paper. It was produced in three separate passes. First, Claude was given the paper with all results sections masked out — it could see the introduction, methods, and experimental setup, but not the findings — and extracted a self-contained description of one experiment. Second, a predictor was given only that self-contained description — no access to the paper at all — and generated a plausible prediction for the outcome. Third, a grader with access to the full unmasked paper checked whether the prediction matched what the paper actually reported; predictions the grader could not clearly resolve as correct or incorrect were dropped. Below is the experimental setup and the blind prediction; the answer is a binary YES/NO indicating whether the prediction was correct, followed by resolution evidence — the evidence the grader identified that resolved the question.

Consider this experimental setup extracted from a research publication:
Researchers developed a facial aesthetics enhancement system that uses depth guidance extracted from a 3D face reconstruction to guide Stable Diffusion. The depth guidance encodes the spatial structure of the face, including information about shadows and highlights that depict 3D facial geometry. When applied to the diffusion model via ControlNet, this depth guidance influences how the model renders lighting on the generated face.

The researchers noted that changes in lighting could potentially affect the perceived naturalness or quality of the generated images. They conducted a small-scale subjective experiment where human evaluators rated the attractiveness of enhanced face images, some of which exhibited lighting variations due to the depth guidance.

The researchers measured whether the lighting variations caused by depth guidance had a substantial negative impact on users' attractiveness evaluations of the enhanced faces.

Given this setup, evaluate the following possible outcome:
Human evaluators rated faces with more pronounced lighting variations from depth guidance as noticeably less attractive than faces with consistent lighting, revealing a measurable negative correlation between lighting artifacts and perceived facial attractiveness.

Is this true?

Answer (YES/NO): NO